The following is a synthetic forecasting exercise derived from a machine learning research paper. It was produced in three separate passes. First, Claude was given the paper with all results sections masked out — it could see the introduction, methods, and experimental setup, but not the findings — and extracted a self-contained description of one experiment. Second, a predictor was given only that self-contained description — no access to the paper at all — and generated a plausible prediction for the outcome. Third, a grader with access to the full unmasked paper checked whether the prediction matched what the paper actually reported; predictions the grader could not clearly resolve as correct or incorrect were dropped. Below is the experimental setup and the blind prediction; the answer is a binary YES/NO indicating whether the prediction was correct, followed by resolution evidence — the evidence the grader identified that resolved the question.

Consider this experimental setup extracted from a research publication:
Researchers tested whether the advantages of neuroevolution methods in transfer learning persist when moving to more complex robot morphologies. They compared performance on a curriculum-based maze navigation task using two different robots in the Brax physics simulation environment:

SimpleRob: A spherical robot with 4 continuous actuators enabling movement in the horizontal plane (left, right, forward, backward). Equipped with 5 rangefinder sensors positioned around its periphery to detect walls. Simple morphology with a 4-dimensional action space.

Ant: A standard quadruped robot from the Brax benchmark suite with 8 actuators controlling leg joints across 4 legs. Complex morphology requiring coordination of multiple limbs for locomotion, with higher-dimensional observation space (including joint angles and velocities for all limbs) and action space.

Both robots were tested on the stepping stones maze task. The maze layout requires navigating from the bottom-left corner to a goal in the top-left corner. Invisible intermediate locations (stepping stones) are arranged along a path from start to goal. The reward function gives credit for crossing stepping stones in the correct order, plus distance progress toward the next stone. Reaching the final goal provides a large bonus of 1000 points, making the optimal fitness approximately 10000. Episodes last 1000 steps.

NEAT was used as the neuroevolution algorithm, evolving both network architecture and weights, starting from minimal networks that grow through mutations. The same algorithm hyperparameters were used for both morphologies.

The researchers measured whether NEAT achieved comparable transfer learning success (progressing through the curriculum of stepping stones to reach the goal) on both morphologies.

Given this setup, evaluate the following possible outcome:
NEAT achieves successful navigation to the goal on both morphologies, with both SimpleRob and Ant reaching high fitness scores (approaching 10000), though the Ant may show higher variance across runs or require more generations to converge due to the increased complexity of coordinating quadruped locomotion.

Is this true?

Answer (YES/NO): NO